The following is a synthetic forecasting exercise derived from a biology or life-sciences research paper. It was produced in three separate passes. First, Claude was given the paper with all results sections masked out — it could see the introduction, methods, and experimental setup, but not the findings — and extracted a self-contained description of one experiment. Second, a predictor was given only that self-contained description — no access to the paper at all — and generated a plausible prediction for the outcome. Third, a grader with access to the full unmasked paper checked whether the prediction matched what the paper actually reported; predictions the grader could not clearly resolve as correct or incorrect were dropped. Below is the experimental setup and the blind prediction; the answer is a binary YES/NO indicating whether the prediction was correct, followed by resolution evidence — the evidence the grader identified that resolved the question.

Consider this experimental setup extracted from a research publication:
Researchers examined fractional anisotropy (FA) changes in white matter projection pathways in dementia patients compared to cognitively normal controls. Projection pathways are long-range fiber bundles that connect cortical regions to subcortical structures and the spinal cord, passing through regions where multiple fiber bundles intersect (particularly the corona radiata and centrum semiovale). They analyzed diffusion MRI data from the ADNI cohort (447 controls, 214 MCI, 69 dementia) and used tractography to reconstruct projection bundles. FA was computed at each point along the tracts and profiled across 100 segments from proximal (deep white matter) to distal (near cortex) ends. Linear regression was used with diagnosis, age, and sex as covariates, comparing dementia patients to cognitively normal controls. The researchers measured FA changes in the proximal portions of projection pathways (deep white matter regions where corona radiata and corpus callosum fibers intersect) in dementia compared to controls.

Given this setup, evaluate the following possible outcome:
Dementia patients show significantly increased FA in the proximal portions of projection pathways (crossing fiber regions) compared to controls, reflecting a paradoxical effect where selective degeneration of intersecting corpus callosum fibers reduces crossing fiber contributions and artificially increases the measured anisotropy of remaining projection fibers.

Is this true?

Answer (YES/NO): YES